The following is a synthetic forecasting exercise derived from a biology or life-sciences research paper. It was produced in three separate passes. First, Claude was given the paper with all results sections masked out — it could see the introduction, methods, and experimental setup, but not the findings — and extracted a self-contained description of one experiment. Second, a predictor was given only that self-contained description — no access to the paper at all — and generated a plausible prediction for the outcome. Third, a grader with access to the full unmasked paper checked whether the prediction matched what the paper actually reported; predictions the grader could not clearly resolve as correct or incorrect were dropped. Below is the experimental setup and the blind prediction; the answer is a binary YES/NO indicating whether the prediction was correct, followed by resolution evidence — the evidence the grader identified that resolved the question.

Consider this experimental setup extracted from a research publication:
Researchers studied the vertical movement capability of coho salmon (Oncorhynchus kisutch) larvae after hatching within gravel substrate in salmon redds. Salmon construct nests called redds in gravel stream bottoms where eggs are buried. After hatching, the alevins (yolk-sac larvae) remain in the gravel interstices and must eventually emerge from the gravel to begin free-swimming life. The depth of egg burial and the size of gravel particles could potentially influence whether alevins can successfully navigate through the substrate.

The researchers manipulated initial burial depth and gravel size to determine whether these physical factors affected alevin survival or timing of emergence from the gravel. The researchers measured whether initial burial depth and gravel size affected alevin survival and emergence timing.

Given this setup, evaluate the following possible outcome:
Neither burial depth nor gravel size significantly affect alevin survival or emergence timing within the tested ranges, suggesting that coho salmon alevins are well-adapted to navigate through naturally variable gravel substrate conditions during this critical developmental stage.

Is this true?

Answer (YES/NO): YES